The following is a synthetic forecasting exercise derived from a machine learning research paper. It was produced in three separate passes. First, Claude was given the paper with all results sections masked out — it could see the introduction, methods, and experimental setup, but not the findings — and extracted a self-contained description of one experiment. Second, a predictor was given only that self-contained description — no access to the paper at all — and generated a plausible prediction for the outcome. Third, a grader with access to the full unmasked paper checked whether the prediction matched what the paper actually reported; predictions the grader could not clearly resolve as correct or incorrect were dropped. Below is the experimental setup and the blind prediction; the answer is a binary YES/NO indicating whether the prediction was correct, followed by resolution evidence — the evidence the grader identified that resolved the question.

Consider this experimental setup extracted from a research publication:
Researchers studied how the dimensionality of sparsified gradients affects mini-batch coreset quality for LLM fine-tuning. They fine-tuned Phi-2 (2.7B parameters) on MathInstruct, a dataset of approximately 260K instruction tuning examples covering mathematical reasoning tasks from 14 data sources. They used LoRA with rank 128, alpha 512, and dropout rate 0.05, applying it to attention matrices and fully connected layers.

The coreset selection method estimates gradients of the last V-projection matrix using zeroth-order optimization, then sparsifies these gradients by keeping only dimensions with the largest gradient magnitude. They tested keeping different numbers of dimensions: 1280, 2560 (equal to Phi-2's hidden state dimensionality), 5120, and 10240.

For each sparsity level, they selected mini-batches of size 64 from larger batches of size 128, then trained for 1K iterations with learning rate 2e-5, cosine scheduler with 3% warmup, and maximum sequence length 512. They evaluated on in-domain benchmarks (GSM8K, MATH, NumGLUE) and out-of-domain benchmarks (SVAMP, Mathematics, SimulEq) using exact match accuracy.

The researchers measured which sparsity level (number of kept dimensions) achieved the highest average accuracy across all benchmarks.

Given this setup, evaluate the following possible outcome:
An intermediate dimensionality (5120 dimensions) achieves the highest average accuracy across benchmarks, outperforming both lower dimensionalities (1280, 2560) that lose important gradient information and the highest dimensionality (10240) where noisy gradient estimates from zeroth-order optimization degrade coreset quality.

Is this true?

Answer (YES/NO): NO